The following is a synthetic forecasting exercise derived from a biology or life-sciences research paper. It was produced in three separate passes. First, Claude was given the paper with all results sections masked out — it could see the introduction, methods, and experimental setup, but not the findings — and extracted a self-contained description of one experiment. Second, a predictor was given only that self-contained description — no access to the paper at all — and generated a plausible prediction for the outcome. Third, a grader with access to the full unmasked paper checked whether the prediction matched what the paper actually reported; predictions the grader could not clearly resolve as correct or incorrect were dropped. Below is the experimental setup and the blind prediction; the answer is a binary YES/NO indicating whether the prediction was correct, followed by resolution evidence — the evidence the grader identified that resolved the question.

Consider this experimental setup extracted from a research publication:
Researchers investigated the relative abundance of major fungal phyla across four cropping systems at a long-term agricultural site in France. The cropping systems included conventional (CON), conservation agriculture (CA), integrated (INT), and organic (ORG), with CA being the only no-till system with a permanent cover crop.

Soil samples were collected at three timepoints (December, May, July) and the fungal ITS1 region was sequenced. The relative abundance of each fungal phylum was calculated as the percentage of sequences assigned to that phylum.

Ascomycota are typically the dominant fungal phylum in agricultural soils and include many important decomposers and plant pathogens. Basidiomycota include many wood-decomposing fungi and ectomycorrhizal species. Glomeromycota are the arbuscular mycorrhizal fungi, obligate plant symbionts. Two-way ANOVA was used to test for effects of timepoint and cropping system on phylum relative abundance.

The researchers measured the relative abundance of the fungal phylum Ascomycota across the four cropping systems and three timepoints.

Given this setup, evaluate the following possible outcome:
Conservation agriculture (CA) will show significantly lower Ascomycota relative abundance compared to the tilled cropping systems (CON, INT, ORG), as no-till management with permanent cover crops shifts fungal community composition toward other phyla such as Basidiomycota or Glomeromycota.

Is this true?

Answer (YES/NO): NO